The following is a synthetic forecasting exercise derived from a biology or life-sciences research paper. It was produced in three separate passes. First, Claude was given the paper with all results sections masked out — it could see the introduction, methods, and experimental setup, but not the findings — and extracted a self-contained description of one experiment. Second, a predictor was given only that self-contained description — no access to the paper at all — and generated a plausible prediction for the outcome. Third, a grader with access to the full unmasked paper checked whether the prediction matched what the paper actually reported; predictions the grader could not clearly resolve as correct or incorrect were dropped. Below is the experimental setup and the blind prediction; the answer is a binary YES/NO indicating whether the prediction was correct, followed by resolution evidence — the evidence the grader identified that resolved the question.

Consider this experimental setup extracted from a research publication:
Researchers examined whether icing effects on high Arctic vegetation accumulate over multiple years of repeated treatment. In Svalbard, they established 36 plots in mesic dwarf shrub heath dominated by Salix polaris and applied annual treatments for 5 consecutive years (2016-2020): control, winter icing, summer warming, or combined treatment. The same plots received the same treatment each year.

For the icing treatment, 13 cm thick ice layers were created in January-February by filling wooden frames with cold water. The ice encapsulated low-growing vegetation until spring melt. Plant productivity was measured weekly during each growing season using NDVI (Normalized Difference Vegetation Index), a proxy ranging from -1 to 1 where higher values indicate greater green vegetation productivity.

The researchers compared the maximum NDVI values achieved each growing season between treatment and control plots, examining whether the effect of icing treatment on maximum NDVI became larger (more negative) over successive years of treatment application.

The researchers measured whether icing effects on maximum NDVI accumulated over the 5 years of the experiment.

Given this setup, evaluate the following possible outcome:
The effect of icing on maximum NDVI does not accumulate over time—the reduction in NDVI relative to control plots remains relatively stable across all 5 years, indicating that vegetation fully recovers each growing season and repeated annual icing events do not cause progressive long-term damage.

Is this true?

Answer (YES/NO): NO